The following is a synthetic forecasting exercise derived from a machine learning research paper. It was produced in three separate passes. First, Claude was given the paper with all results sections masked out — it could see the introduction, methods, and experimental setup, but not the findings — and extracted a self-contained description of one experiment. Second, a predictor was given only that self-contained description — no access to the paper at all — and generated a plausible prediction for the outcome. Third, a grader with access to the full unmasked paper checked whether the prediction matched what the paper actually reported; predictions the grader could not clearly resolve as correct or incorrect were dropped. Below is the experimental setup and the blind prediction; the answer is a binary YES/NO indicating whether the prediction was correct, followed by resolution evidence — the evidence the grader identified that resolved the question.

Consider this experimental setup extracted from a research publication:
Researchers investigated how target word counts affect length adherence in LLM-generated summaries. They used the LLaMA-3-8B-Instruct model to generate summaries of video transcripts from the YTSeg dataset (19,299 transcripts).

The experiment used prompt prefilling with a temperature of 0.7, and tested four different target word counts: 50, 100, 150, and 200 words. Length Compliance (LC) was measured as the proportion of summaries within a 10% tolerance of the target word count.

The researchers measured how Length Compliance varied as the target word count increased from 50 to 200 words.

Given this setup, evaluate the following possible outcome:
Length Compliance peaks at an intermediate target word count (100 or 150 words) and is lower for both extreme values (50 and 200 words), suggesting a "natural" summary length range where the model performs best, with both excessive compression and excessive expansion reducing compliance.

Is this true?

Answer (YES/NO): YES